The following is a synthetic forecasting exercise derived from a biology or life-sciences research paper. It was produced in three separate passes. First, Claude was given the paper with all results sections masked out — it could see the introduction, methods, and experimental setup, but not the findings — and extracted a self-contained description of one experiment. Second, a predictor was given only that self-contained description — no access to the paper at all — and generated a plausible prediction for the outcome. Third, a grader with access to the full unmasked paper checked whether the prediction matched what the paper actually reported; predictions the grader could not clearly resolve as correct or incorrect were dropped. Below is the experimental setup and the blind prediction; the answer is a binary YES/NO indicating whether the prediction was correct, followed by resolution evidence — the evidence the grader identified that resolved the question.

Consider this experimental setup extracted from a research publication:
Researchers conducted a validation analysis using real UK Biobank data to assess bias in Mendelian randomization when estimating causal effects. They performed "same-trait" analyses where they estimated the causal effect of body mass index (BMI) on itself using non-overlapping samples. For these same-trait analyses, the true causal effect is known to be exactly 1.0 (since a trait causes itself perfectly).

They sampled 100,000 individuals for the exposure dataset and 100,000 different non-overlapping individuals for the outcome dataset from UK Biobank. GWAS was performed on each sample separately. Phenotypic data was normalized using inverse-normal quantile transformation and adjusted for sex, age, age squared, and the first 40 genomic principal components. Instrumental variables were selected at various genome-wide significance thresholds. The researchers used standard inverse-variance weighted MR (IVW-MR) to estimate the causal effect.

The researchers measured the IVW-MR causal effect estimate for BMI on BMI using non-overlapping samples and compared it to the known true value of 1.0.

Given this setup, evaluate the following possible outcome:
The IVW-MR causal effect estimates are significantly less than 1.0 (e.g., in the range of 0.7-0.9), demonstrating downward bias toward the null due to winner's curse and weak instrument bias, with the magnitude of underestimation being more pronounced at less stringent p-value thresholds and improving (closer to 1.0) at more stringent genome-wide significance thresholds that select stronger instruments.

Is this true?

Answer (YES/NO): YES